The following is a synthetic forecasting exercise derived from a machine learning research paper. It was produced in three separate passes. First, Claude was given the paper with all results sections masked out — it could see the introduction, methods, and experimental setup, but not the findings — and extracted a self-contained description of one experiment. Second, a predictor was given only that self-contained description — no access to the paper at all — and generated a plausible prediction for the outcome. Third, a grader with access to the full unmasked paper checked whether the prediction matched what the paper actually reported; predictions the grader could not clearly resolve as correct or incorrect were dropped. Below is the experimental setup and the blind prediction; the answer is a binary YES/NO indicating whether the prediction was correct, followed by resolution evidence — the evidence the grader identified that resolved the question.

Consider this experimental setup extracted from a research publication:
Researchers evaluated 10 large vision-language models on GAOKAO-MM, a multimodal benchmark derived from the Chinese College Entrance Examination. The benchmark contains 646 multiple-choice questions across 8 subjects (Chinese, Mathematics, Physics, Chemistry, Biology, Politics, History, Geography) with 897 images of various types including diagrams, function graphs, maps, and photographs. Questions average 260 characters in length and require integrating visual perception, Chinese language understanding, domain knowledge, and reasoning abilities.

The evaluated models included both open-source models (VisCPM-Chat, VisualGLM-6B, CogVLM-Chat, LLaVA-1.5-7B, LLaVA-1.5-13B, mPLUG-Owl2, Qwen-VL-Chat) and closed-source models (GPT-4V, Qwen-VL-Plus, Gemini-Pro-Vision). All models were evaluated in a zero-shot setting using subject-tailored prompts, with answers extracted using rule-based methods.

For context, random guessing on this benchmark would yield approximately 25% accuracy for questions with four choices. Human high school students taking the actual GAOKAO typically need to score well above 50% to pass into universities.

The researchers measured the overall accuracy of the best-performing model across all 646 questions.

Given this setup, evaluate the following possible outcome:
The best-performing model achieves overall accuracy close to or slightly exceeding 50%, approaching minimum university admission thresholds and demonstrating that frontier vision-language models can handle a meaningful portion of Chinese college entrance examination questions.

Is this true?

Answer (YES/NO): YES